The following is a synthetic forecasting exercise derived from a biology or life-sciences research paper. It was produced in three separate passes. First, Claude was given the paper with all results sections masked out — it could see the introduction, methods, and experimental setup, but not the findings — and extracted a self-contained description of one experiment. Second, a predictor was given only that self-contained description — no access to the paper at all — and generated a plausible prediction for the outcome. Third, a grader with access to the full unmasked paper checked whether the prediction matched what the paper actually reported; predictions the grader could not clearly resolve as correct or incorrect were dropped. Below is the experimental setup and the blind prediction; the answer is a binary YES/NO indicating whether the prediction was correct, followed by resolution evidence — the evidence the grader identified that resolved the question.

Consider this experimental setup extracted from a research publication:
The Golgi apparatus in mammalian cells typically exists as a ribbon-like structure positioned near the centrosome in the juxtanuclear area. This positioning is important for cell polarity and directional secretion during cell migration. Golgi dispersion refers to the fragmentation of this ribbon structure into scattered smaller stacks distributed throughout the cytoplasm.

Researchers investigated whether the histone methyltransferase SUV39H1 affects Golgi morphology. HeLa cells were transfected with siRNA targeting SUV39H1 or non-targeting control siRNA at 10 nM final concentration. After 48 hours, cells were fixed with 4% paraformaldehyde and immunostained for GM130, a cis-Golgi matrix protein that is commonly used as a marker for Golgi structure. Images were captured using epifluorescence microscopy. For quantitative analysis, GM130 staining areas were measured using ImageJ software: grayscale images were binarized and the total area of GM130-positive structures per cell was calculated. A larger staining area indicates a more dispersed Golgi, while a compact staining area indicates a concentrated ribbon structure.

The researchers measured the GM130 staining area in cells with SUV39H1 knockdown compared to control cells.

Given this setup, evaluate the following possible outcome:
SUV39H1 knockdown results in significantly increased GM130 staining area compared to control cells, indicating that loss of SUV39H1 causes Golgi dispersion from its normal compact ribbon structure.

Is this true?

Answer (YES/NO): YES